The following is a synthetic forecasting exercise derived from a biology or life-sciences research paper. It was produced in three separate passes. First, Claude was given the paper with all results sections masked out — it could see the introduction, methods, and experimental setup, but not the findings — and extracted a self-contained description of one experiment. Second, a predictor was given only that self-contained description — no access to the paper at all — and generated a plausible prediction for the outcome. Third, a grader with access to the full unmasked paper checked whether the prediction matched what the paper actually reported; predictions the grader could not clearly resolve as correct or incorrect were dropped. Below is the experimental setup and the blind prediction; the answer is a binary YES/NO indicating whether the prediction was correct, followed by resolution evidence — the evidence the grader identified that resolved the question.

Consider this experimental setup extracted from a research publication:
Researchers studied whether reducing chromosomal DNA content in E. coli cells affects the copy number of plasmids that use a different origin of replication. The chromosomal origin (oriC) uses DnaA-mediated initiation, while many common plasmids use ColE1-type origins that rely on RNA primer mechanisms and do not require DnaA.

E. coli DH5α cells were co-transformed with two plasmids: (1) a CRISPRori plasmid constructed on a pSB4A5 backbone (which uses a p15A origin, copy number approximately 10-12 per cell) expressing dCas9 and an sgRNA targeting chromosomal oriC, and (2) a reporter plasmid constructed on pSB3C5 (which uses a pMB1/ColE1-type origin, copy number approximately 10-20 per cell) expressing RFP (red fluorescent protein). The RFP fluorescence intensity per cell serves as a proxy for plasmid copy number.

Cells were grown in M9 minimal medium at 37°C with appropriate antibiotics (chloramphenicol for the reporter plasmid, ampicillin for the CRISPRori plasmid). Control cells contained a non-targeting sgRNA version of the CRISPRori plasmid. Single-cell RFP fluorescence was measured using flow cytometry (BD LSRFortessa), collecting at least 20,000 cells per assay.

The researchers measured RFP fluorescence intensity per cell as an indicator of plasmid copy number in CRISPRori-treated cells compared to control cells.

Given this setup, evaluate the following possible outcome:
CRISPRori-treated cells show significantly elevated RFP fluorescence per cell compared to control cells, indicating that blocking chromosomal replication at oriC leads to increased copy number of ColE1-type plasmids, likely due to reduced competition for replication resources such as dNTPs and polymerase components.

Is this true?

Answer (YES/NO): YES